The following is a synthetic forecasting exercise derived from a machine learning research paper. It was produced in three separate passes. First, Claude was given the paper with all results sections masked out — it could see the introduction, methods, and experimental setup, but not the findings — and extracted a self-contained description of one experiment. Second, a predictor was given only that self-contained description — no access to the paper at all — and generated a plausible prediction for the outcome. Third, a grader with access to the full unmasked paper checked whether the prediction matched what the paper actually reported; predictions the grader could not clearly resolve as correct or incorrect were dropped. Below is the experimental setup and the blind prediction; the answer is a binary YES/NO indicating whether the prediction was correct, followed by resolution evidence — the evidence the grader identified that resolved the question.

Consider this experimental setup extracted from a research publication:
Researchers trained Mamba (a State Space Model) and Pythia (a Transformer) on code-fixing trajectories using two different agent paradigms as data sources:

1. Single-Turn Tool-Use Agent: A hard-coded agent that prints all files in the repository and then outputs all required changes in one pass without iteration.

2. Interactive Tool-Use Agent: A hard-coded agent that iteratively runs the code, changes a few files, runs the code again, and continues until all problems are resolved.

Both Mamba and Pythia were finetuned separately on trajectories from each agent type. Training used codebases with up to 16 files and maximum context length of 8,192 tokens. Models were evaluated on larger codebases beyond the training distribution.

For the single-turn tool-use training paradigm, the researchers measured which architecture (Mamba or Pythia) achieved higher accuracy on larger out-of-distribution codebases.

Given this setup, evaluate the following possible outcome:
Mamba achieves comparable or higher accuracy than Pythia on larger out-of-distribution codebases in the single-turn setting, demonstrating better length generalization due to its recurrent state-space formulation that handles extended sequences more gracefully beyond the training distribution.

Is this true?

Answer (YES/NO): NO